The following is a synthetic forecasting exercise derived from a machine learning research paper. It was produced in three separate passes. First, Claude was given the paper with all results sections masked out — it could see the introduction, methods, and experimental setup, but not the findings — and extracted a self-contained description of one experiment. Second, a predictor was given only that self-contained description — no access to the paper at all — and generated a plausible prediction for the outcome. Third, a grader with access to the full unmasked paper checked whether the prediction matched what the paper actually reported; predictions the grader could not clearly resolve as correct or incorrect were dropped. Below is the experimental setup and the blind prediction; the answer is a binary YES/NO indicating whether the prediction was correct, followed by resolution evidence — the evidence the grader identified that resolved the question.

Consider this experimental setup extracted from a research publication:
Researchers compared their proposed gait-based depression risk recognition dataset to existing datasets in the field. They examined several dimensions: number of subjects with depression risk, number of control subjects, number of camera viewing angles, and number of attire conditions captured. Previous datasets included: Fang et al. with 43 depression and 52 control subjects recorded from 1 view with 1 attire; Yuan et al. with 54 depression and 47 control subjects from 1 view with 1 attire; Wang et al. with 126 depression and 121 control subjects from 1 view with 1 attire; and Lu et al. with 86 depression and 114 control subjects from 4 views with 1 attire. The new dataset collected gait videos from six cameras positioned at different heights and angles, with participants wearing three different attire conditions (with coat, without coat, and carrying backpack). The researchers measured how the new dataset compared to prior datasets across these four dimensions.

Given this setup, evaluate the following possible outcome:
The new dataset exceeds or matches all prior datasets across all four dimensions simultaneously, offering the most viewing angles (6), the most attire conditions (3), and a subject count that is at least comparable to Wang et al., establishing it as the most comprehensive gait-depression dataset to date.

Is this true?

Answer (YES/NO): YES